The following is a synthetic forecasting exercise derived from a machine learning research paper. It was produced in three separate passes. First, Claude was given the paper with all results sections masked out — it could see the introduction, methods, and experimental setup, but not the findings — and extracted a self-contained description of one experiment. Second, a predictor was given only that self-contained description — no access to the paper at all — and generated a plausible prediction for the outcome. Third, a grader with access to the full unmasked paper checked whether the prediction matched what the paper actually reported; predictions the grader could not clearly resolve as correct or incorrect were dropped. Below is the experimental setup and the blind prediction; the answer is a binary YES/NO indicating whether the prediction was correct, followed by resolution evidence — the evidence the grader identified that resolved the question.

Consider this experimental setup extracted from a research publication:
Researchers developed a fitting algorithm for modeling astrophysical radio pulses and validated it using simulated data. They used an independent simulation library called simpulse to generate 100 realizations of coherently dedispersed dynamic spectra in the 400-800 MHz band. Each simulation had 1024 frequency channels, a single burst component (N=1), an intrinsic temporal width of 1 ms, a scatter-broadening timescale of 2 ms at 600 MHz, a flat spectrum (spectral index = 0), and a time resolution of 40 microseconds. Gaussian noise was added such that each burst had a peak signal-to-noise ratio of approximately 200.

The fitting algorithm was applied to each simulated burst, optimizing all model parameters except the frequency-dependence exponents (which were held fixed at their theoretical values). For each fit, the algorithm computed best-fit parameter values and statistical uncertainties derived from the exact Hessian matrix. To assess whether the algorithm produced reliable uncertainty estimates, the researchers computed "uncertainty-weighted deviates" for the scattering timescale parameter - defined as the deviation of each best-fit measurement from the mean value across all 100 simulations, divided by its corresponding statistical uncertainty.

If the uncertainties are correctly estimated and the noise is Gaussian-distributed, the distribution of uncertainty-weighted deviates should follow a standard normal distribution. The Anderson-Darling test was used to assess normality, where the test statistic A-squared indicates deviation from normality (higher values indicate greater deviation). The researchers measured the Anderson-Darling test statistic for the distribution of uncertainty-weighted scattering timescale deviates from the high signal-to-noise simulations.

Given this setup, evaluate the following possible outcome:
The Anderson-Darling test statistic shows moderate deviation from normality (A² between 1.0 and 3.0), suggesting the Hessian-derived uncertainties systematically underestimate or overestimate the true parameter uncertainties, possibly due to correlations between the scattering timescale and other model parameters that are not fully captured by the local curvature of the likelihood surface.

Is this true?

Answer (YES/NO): NO